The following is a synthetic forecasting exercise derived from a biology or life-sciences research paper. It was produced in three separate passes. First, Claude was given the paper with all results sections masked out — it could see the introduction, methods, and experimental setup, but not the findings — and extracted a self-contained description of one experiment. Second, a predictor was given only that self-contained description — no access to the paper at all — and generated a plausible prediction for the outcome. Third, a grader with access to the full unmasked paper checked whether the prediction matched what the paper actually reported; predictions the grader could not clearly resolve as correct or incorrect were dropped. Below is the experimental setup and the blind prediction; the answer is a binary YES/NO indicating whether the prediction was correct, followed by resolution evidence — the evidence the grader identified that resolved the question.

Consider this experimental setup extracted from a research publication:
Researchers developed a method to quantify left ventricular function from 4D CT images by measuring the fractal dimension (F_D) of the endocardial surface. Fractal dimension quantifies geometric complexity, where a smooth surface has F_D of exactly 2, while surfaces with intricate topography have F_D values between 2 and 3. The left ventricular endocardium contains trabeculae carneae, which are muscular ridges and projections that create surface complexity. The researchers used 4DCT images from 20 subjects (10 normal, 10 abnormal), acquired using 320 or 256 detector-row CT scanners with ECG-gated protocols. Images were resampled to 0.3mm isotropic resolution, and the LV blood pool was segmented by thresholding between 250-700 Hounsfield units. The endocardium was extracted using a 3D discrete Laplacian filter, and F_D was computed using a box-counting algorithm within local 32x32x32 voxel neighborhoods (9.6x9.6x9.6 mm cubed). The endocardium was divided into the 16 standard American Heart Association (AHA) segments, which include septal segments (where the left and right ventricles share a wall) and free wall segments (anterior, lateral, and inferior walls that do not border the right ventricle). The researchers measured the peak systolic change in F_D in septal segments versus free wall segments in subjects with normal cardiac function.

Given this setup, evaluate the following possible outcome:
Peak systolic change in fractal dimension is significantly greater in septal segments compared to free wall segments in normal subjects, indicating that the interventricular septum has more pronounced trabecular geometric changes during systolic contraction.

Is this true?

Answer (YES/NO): NO